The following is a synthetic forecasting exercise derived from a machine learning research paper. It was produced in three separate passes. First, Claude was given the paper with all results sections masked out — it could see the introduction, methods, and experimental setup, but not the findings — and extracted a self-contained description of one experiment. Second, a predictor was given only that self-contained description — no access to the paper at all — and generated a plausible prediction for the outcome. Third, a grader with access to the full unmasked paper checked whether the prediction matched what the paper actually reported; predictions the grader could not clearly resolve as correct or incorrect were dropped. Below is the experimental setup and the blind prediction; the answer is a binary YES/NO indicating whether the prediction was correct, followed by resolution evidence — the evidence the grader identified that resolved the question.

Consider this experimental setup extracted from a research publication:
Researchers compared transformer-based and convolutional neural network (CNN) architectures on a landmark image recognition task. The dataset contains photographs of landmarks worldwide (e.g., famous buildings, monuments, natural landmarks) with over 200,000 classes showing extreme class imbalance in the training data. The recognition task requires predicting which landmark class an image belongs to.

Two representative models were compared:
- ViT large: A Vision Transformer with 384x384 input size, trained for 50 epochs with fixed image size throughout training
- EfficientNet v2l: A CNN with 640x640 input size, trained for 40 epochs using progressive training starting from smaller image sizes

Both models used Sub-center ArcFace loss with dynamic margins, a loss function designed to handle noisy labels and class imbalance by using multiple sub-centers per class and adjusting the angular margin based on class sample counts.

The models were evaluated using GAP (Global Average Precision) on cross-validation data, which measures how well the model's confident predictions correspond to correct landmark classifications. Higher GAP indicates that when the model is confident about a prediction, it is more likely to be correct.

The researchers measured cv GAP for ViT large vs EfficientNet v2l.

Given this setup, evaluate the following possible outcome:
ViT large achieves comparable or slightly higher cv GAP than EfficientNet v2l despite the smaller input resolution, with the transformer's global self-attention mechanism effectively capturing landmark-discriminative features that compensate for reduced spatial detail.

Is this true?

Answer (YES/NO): NO